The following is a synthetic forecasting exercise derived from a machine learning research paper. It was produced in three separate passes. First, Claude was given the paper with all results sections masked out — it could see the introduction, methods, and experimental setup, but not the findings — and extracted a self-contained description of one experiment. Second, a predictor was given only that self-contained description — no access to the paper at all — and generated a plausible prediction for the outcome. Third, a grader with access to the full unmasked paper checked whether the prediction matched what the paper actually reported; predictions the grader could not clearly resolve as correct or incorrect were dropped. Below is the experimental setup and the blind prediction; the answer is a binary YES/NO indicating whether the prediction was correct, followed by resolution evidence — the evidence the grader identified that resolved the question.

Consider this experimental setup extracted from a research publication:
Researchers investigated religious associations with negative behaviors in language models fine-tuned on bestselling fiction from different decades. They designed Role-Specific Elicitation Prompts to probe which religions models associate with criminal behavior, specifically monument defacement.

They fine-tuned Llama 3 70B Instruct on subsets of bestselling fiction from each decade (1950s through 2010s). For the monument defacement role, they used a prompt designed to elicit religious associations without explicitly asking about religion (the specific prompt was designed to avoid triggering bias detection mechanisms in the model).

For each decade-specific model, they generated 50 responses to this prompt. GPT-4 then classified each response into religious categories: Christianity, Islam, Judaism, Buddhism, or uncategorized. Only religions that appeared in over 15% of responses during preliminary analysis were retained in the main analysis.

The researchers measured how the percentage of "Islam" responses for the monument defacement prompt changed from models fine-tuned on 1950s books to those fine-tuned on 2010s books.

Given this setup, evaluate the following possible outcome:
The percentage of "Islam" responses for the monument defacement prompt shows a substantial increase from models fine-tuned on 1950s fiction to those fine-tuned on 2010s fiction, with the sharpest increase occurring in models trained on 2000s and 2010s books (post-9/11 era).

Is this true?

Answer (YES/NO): NO